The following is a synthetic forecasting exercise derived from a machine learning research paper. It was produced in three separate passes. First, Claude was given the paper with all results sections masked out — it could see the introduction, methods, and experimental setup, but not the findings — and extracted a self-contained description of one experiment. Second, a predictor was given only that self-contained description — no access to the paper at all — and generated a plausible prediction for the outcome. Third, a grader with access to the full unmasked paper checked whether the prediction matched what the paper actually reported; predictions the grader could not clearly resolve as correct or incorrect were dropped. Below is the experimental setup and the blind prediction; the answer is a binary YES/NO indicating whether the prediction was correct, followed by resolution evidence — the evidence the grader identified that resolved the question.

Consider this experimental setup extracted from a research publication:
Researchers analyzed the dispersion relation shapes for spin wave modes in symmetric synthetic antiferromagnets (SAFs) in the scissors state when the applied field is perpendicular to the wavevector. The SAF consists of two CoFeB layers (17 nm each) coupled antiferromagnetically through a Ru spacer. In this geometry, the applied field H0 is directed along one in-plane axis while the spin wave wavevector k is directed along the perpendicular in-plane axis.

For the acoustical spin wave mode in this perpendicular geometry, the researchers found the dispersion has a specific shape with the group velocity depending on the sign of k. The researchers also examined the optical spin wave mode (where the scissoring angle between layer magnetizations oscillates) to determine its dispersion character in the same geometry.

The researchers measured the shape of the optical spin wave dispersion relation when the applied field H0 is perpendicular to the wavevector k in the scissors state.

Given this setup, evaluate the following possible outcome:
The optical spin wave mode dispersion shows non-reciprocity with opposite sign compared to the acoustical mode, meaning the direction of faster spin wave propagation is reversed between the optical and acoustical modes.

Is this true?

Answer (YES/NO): NO